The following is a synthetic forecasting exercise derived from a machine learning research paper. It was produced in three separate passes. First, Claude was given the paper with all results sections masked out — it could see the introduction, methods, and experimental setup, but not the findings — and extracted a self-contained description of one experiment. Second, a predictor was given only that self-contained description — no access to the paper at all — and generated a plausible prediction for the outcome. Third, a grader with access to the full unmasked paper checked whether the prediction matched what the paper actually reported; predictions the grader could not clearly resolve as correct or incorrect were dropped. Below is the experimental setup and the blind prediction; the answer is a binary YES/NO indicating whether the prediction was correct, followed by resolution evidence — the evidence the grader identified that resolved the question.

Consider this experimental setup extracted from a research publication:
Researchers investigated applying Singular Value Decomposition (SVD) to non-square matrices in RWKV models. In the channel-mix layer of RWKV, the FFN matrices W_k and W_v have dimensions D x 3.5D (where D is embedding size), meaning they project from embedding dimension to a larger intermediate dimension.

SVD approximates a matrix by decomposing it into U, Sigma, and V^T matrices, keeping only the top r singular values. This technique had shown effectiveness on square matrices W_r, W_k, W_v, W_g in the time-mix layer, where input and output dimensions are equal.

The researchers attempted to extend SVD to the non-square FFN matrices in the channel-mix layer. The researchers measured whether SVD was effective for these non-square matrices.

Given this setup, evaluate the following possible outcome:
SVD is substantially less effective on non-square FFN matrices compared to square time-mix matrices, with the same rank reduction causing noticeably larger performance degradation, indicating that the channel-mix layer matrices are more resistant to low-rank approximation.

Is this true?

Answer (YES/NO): YES